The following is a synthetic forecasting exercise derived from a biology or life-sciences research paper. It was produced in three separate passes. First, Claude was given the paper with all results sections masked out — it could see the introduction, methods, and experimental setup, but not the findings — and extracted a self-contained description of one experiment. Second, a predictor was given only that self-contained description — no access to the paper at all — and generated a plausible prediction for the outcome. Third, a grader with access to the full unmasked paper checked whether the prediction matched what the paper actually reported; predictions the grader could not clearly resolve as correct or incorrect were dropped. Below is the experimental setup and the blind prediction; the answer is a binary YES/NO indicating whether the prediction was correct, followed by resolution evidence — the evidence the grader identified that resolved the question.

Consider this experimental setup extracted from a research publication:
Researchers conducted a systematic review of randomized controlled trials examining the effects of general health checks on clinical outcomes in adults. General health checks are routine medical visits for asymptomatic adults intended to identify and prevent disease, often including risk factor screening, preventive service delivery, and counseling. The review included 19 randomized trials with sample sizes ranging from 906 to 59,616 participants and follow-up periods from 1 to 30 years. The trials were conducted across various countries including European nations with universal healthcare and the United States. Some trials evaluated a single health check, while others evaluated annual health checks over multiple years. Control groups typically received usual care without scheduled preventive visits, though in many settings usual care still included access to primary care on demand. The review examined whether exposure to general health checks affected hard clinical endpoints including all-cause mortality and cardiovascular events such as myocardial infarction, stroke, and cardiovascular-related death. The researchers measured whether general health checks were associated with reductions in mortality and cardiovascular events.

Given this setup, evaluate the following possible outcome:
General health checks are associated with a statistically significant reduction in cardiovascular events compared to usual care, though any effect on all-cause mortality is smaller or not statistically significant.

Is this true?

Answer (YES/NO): NO